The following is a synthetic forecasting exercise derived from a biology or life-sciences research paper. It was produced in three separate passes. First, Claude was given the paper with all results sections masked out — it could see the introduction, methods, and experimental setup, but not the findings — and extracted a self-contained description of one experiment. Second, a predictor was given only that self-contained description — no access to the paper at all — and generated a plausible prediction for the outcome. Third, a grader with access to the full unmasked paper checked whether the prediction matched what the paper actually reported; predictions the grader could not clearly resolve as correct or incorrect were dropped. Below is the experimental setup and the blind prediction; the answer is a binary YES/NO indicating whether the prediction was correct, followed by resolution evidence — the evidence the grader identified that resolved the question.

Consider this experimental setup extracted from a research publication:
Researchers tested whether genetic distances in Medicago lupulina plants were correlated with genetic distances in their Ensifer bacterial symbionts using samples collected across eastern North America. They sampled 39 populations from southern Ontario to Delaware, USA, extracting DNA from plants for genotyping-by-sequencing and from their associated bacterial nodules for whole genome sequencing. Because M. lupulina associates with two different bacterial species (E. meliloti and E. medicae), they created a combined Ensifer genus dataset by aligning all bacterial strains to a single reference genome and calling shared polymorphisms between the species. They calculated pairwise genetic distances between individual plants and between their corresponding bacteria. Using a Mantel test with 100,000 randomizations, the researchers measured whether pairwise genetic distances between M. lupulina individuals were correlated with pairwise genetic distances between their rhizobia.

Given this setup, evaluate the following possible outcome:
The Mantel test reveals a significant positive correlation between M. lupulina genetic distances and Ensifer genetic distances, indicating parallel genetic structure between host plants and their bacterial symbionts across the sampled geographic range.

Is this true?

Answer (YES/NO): YES